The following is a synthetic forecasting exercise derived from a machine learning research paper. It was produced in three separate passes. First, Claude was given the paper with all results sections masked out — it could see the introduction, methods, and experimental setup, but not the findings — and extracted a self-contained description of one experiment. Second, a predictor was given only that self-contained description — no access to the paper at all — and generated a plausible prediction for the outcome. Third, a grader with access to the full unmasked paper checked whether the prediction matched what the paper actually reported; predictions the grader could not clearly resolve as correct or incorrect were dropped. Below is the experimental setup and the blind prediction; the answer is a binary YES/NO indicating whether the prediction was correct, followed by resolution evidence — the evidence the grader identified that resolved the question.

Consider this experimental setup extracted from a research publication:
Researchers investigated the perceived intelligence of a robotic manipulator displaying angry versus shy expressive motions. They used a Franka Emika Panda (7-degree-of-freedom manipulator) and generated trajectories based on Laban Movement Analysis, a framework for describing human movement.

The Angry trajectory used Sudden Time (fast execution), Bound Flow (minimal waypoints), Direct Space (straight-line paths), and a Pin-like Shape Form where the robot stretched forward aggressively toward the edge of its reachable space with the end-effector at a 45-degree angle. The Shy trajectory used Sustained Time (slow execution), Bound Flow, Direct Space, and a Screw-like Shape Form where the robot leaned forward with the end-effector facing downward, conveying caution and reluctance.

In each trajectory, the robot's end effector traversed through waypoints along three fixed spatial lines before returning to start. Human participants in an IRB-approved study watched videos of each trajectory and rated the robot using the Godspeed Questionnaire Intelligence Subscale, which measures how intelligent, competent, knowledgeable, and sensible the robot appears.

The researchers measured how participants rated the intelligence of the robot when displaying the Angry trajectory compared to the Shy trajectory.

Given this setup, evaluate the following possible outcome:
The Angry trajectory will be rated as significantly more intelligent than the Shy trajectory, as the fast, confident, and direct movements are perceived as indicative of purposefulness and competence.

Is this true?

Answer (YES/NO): NO